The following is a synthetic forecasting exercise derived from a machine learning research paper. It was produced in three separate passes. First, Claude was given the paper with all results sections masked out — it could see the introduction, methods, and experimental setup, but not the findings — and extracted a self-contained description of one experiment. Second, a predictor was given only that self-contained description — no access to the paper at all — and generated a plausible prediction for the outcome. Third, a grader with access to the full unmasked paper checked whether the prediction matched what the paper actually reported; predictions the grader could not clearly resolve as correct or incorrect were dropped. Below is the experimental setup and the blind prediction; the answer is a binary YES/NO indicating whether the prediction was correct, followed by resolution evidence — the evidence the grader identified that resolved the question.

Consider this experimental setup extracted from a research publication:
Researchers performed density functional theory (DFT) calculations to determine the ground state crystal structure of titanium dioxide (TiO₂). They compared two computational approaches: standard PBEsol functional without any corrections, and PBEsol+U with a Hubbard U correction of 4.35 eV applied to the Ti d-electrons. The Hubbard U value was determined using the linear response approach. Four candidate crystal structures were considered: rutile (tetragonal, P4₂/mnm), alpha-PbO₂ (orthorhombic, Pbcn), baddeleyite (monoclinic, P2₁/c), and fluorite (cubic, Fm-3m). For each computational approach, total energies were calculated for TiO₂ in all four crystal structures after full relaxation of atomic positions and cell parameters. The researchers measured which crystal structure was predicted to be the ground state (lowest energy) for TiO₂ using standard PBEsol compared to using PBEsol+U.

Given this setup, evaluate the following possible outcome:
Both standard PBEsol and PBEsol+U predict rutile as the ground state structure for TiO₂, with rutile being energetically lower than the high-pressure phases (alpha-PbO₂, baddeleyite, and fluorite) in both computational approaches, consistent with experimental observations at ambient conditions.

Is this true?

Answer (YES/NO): NO